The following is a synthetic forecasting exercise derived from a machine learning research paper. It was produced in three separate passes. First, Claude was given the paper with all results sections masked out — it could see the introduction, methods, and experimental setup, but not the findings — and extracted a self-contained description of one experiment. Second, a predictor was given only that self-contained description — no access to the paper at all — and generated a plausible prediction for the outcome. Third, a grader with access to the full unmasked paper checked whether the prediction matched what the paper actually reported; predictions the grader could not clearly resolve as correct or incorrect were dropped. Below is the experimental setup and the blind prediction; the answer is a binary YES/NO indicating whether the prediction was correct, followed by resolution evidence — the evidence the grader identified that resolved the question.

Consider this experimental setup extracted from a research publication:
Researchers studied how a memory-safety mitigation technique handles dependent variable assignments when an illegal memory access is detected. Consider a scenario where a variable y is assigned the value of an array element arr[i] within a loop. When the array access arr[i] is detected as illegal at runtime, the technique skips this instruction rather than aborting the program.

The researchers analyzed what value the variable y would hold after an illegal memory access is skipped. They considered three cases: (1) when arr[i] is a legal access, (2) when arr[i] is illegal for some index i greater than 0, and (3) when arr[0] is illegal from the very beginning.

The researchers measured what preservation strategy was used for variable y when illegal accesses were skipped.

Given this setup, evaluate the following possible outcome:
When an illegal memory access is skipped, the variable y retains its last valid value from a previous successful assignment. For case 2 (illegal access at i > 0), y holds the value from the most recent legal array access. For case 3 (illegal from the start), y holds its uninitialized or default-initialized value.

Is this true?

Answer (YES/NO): YES